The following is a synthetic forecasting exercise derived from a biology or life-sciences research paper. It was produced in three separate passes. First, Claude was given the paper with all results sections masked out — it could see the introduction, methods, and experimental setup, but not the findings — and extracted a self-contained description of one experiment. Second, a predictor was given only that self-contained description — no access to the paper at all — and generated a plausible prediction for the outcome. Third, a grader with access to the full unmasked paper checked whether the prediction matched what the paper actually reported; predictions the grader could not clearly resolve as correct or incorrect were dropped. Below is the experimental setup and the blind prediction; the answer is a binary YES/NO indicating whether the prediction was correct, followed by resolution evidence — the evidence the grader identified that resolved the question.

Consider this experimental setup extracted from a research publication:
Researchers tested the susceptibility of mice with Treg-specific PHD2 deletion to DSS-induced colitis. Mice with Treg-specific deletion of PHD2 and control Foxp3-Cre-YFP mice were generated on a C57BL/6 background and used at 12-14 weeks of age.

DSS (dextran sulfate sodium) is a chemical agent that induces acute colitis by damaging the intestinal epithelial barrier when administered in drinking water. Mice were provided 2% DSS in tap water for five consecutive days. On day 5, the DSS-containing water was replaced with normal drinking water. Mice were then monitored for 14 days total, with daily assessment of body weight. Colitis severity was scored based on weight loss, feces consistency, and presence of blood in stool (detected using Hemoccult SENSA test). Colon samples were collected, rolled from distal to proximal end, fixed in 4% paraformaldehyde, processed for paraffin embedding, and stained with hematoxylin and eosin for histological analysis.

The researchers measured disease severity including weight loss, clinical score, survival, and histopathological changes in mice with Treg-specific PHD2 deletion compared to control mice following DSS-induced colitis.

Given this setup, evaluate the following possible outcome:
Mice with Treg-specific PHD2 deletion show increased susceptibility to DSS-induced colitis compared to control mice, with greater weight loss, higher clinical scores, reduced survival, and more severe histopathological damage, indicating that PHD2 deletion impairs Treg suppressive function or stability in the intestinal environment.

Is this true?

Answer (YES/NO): NO